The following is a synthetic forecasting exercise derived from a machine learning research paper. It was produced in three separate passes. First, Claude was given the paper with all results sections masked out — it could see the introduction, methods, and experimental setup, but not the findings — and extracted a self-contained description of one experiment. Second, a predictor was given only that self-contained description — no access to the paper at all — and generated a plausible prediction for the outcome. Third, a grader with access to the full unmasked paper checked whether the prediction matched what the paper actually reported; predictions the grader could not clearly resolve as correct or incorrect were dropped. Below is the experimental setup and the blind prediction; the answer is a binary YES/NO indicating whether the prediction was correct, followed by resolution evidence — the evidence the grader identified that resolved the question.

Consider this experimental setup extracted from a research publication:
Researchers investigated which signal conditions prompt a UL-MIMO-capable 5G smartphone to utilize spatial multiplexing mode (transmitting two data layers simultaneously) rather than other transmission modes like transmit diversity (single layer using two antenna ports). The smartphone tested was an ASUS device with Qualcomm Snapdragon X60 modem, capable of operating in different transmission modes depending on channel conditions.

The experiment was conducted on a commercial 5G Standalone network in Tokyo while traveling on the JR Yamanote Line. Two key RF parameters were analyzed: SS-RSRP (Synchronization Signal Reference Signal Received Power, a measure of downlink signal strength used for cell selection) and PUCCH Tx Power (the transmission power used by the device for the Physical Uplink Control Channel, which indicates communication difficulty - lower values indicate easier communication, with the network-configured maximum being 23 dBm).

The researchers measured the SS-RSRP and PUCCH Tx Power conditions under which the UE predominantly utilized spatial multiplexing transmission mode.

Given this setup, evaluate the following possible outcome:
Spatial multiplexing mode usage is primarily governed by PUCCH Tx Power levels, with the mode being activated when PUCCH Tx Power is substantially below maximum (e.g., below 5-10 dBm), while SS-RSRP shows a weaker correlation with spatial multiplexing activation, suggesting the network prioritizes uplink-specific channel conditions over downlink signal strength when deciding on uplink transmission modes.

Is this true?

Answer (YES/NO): NO